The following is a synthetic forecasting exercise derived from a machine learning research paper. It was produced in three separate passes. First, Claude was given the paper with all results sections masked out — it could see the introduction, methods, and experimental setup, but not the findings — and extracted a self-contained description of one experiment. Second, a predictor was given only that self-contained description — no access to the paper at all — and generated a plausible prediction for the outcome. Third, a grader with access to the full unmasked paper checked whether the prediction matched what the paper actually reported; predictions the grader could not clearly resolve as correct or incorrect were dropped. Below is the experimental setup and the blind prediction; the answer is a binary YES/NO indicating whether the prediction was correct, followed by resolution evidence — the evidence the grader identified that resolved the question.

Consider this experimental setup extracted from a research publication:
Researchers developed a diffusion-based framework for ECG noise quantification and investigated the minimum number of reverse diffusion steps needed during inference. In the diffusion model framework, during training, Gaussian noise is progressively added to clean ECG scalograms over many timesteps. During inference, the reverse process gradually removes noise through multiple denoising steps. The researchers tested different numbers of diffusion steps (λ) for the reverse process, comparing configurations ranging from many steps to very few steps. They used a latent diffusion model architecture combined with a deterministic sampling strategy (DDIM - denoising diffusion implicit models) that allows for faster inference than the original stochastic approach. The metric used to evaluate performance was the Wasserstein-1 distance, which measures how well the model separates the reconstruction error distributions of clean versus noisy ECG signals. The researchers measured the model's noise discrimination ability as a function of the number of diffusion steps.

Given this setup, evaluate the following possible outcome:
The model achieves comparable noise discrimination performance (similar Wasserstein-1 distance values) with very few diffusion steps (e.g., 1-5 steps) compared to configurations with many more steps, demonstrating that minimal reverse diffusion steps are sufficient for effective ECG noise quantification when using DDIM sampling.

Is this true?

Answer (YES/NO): YES